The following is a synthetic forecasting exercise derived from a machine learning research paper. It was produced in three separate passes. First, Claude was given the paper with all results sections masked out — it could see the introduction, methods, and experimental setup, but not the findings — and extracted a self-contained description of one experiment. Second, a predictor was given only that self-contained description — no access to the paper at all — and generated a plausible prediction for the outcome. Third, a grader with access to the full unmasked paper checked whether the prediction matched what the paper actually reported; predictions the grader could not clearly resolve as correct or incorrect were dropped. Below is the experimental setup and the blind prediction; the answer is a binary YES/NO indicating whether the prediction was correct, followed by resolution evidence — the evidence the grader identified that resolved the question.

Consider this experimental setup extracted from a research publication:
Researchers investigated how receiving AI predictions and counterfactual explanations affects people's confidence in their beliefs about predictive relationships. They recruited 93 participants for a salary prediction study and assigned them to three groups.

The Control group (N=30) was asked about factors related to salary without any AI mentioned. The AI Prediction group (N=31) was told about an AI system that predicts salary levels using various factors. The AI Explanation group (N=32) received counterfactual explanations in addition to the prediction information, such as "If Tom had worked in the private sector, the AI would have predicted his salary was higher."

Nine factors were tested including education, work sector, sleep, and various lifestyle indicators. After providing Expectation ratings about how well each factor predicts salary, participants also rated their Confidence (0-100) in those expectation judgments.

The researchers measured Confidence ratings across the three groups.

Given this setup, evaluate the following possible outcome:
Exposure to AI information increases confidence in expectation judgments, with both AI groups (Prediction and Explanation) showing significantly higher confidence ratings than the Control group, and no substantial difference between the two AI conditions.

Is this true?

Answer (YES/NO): NO